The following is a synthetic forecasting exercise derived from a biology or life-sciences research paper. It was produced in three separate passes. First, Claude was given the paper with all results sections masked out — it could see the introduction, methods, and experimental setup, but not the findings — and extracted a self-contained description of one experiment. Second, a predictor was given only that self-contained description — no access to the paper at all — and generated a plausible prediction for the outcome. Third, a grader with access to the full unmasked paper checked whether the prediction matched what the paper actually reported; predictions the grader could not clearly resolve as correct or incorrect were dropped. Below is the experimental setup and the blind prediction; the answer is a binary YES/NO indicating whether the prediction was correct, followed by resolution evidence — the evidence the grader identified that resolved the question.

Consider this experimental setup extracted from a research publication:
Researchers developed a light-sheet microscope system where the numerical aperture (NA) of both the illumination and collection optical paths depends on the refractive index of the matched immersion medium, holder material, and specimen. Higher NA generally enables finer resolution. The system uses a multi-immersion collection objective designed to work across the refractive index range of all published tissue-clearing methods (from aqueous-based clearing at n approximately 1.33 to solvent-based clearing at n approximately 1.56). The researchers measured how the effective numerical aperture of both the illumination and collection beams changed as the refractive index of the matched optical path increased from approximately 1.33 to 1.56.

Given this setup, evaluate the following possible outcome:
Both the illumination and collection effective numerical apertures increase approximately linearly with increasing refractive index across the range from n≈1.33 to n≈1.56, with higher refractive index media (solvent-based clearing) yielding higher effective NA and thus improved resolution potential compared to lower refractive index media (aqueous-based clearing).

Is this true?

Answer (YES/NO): YES